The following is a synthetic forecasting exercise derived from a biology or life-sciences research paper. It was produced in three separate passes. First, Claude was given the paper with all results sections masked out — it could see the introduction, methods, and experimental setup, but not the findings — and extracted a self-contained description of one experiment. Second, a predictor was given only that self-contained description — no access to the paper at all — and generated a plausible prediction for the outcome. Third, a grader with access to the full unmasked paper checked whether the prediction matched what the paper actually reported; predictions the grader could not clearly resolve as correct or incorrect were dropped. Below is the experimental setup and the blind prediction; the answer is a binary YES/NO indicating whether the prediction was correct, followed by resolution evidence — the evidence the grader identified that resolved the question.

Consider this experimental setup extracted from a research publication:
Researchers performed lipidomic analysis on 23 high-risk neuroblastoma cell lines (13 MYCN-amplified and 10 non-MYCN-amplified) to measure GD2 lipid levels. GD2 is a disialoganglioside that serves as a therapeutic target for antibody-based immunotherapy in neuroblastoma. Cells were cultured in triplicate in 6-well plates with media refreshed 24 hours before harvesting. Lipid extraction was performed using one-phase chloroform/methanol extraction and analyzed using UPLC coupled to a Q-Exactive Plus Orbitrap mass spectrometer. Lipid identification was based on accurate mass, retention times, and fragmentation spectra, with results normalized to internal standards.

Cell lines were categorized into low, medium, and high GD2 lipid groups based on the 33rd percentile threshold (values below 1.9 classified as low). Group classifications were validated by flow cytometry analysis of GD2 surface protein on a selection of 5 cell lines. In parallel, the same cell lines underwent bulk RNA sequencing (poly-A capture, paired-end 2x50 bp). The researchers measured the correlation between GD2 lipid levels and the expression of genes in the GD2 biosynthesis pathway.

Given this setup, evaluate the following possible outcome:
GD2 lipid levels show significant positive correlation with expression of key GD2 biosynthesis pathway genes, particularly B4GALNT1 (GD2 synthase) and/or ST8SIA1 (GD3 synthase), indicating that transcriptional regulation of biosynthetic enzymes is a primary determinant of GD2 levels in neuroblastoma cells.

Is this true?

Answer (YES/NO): NO